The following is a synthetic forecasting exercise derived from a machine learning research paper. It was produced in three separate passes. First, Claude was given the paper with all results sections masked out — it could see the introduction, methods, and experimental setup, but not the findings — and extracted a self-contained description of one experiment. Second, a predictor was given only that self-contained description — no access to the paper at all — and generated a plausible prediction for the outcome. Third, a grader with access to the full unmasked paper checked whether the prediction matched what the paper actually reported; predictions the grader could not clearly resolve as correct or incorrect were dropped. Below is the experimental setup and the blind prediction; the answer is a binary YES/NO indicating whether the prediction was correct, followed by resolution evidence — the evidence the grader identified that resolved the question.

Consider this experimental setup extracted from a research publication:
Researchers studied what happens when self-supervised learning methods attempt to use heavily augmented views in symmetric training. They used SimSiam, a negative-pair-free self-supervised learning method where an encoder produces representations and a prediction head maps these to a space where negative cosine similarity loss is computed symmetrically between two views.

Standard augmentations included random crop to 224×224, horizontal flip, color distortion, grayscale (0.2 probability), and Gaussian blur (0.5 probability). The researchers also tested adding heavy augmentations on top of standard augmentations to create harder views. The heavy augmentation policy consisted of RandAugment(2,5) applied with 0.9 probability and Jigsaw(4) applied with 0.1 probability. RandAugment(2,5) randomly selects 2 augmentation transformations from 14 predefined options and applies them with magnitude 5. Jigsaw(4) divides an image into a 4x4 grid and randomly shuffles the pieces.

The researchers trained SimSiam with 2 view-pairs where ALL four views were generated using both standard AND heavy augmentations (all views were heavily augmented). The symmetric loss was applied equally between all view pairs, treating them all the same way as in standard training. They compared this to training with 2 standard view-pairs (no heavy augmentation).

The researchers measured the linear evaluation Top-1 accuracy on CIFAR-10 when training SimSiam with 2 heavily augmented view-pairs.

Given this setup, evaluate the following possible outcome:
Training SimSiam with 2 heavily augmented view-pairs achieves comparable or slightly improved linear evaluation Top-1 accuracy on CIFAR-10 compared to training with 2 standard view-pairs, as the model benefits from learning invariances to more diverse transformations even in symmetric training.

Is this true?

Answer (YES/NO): NO